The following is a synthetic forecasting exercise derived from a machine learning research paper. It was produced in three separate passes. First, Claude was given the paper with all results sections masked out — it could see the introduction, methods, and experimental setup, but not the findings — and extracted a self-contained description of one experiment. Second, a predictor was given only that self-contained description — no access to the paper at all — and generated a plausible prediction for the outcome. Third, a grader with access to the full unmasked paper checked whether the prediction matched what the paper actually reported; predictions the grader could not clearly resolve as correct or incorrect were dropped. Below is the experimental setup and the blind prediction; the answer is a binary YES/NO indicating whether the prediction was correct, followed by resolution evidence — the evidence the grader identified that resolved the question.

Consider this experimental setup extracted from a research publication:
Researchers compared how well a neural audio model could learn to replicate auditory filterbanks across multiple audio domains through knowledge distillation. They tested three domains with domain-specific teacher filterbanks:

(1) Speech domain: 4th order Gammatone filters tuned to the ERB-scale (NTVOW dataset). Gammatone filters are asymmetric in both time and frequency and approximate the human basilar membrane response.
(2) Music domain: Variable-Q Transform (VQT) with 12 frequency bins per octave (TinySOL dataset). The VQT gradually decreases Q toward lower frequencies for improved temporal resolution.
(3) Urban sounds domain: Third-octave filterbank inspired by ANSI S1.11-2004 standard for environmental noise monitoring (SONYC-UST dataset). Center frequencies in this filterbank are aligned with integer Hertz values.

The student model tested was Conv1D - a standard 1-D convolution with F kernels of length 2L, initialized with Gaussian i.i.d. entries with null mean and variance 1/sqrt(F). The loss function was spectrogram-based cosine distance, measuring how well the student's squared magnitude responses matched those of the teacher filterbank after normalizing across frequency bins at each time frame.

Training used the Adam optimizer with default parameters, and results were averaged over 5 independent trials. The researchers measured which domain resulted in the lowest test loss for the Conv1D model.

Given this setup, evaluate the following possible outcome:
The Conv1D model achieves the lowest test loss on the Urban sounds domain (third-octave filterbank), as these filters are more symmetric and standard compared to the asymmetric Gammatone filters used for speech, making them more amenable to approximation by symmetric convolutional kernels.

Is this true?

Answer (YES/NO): NO